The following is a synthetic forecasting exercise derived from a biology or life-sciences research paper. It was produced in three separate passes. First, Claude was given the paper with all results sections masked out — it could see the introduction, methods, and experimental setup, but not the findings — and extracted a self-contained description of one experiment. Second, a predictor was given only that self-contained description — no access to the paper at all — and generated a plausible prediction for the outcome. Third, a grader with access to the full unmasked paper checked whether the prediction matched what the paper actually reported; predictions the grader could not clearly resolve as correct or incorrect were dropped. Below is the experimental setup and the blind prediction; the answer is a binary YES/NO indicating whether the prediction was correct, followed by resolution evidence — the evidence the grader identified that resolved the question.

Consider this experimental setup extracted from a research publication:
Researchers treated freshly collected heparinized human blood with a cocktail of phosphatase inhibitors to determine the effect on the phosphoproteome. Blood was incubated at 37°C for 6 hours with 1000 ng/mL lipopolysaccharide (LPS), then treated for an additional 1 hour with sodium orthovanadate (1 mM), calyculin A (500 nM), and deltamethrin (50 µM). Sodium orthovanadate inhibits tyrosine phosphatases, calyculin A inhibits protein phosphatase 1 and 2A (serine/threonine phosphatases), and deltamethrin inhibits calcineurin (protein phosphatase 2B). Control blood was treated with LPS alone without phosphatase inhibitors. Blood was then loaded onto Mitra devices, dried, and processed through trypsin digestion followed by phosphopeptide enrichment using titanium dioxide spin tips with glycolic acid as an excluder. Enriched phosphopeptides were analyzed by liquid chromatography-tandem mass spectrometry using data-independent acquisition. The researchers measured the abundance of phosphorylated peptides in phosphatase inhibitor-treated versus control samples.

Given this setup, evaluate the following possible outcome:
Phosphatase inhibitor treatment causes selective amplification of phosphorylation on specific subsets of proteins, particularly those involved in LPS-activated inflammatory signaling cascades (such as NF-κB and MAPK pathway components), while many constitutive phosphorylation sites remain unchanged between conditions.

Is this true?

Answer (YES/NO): NO